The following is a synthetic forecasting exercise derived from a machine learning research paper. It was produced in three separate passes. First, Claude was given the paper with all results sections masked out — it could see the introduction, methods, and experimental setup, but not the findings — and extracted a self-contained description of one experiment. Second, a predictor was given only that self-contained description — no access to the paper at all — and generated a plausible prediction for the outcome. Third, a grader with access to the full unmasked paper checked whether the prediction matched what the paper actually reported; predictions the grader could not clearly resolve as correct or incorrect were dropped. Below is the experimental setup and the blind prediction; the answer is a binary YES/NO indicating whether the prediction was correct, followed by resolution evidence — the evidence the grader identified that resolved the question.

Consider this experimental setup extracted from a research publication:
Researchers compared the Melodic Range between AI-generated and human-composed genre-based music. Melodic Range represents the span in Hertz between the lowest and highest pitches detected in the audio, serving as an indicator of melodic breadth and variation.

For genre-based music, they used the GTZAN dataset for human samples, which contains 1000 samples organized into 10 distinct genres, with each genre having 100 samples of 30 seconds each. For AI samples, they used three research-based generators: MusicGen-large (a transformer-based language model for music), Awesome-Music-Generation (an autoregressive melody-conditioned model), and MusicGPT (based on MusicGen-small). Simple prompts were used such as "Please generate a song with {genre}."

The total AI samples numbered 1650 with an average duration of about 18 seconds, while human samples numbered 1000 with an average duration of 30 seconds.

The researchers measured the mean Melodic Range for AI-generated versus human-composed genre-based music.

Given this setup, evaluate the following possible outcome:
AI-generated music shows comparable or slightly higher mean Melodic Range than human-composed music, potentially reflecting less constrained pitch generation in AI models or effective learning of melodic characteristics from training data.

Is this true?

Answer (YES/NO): NO